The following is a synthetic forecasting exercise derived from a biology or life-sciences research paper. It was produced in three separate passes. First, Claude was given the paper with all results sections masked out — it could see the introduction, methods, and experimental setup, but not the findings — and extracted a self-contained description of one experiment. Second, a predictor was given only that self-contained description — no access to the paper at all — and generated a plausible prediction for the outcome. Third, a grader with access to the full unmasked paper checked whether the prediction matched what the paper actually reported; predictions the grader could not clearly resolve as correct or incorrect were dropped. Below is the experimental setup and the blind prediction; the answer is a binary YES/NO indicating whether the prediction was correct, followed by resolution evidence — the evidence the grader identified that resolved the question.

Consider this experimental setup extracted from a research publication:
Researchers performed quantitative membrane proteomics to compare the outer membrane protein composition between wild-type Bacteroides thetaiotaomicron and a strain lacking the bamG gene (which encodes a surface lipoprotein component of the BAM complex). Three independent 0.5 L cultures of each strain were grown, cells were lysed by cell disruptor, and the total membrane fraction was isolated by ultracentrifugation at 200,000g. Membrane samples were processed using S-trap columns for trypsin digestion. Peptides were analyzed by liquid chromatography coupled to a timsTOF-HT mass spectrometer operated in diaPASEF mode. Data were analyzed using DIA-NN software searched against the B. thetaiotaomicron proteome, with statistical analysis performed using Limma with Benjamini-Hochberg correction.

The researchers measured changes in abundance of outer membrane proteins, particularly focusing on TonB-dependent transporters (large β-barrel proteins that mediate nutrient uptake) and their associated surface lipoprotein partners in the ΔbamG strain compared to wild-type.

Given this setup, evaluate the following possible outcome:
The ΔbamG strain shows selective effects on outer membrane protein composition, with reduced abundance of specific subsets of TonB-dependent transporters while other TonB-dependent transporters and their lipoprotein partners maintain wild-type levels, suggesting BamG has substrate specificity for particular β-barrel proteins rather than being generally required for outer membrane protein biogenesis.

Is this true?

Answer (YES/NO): YES